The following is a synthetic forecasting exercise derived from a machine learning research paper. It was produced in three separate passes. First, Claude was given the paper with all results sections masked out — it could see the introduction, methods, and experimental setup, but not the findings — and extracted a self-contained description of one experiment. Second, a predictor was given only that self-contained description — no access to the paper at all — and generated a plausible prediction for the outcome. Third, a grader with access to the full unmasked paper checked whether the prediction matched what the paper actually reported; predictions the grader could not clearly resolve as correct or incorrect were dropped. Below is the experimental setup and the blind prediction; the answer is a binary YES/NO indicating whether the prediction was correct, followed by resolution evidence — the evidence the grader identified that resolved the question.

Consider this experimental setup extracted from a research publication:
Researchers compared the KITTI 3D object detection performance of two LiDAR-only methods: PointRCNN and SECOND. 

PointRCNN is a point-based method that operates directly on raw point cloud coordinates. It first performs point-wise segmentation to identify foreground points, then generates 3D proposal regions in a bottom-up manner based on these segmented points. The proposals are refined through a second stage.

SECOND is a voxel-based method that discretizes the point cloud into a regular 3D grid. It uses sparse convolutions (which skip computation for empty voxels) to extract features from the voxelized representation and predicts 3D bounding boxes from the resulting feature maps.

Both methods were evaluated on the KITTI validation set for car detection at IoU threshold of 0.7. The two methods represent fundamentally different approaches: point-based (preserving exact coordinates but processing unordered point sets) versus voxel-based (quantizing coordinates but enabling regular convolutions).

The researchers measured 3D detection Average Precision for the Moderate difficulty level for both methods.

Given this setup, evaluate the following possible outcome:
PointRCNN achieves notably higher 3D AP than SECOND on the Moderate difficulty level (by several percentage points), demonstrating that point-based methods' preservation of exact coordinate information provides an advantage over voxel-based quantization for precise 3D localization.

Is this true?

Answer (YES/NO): NO